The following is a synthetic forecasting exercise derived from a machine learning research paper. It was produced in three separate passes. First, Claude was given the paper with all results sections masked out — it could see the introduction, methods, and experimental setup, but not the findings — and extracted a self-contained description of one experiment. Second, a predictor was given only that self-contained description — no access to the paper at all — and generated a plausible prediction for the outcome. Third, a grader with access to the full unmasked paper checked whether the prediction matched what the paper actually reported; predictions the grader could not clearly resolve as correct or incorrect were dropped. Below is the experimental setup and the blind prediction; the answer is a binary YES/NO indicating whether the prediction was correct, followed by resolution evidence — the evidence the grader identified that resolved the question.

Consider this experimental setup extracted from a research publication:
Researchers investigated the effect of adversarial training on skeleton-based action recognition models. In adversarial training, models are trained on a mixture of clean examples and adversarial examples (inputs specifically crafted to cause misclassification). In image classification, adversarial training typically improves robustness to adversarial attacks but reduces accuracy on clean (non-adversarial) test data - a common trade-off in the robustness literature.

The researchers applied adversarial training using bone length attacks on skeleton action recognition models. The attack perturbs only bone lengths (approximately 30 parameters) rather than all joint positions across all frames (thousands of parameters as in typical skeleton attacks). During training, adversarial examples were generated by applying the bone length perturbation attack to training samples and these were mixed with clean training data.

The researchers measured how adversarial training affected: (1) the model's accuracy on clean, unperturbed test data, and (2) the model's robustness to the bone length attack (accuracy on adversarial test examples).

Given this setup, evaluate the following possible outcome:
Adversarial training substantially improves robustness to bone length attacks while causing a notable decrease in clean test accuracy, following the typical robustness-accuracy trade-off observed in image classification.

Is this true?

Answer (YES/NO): NO